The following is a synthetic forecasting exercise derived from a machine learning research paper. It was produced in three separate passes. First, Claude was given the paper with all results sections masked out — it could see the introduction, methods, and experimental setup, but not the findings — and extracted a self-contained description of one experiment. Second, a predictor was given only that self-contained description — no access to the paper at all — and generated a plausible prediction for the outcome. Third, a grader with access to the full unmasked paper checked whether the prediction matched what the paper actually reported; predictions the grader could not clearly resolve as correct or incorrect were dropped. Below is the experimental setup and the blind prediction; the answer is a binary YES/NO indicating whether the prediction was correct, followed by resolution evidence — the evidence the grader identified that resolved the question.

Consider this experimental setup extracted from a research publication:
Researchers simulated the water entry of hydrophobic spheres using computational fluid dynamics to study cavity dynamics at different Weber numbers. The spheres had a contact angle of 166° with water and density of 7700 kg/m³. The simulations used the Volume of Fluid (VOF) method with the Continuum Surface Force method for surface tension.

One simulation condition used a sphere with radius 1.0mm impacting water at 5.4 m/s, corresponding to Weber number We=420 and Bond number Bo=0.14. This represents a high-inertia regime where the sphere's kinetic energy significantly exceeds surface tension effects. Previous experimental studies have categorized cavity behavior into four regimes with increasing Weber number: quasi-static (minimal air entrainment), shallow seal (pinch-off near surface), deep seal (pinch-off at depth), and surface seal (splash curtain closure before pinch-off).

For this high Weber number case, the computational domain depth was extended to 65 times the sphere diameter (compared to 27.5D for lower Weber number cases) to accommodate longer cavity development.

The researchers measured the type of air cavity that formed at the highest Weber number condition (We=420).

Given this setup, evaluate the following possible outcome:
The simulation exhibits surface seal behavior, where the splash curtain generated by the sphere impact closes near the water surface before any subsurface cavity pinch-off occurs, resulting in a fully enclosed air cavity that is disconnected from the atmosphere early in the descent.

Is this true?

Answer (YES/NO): YES